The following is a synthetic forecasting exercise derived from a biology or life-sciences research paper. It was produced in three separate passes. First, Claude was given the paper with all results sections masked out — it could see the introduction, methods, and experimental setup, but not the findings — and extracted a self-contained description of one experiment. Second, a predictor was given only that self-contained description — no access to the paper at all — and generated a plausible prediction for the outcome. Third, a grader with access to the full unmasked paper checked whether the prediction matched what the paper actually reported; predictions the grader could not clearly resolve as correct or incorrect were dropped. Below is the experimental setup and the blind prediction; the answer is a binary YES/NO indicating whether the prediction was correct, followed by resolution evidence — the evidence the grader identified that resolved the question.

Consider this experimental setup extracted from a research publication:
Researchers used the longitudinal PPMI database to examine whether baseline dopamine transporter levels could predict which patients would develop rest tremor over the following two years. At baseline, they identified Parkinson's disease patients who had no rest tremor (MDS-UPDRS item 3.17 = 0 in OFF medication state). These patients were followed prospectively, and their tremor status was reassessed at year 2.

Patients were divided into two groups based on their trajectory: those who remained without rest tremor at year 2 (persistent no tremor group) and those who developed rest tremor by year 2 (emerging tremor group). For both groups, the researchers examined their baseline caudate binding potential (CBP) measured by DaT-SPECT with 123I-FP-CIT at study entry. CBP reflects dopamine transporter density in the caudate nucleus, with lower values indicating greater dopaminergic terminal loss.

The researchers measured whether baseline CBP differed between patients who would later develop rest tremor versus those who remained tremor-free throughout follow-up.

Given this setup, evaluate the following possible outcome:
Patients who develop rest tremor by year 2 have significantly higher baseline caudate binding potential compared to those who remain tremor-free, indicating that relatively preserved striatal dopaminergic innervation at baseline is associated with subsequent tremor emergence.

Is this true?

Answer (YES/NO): YES